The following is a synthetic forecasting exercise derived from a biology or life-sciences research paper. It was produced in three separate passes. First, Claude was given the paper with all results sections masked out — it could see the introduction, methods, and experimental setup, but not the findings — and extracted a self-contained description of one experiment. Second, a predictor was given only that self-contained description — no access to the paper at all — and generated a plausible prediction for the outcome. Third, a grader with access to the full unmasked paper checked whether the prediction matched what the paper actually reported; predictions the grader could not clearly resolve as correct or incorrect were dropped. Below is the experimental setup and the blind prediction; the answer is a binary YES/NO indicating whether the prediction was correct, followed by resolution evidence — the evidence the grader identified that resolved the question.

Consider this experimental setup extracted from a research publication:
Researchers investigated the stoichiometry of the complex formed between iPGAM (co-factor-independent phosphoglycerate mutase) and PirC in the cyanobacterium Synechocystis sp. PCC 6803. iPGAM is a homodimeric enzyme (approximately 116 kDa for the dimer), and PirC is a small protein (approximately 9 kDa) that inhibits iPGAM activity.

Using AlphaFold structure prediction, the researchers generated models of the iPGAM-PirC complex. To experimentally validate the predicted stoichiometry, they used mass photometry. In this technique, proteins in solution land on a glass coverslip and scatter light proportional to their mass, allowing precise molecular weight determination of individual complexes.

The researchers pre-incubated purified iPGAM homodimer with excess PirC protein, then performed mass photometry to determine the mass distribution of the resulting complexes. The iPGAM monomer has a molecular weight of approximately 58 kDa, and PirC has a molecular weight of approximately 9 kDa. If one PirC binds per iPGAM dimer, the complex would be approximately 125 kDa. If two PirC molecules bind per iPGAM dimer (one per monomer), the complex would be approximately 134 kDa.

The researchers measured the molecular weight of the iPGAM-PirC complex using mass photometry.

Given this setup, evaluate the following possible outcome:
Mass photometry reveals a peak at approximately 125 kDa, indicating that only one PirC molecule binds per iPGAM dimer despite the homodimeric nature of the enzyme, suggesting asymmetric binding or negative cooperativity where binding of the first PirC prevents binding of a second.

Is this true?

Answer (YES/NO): NO